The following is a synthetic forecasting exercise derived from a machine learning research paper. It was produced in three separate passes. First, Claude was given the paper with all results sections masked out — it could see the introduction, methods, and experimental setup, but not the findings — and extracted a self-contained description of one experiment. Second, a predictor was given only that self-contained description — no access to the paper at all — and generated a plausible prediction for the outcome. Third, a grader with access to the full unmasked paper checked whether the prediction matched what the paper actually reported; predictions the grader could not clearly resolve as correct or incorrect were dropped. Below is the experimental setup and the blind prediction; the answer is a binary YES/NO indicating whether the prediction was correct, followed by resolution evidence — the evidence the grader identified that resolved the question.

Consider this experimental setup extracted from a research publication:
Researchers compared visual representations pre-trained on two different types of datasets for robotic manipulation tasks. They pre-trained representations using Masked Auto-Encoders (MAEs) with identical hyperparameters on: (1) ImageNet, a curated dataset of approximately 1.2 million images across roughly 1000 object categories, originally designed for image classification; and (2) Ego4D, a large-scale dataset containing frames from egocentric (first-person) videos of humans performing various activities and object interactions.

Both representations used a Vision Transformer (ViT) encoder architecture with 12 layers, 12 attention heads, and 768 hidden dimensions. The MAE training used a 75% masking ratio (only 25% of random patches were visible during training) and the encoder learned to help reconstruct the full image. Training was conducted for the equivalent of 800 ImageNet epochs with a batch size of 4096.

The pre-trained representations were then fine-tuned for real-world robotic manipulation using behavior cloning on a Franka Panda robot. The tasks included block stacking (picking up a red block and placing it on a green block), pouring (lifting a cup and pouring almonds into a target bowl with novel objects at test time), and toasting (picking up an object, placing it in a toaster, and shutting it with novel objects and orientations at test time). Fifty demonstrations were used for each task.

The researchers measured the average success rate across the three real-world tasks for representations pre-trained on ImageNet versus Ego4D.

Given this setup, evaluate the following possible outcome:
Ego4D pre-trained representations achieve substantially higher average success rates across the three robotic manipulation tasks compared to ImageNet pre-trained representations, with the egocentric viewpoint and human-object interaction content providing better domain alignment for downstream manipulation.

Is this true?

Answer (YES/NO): NO